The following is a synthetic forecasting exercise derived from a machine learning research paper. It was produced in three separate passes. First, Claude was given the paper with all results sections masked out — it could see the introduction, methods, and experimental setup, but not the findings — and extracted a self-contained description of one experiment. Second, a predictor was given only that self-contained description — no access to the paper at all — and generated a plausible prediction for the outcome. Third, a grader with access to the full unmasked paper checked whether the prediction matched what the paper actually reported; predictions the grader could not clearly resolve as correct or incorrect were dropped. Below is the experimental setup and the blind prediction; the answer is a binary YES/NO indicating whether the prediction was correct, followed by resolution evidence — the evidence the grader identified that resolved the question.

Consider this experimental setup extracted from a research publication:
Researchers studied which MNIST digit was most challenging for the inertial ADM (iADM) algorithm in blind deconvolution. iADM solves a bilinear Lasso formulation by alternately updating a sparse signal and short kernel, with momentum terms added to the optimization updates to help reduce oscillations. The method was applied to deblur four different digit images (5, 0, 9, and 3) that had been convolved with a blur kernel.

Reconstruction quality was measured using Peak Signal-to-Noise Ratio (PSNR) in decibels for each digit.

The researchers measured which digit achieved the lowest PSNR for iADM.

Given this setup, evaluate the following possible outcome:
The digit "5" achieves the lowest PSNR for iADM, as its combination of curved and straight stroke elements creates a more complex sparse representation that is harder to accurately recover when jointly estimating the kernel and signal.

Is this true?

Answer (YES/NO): NO